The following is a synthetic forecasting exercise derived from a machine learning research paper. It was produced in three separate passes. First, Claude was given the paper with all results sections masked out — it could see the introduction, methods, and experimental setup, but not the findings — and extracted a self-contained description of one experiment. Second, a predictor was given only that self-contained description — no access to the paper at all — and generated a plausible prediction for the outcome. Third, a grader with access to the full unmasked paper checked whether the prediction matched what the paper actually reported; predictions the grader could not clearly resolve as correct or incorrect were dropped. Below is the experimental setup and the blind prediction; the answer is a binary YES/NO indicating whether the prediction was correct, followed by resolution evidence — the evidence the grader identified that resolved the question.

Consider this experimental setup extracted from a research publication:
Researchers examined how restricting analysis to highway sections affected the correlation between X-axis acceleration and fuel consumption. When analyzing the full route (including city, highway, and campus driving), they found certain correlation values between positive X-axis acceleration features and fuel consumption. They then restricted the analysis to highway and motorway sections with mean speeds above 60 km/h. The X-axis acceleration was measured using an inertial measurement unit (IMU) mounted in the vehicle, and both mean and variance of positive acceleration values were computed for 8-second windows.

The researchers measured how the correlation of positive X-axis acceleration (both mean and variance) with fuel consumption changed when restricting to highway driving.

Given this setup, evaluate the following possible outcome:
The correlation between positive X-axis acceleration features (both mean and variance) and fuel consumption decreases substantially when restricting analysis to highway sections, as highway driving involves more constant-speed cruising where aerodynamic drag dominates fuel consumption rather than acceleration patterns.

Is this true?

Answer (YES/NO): NO